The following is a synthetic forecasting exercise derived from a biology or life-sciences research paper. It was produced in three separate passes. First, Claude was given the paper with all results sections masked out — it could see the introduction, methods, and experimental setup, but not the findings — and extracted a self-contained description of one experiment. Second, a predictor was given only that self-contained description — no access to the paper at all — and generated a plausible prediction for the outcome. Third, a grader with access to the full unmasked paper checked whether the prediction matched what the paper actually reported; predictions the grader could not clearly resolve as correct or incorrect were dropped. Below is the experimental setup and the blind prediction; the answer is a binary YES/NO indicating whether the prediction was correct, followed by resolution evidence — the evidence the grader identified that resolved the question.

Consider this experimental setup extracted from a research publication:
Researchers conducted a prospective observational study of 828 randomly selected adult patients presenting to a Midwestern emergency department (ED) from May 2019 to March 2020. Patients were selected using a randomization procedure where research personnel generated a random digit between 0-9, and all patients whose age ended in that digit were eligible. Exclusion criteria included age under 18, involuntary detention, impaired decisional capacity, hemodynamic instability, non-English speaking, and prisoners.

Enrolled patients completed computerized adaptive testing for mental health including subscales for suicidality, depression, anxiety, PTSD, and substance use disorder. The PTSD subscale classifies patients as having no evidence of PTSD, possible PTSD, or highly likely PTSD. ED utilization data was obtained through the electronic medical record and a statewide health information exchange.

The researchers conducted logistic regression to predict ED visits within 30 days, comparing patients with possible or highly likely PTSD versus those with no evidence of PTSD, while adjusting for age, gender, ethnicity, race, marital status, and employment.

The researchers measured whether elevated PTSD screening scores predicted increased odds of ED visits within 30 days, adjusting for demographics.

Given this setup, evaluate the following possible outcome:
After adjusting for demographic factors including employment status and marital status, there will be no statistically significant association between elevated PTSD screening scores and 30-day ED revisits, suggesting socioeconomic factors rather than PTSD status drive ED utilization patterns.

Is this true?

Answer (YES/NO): NO